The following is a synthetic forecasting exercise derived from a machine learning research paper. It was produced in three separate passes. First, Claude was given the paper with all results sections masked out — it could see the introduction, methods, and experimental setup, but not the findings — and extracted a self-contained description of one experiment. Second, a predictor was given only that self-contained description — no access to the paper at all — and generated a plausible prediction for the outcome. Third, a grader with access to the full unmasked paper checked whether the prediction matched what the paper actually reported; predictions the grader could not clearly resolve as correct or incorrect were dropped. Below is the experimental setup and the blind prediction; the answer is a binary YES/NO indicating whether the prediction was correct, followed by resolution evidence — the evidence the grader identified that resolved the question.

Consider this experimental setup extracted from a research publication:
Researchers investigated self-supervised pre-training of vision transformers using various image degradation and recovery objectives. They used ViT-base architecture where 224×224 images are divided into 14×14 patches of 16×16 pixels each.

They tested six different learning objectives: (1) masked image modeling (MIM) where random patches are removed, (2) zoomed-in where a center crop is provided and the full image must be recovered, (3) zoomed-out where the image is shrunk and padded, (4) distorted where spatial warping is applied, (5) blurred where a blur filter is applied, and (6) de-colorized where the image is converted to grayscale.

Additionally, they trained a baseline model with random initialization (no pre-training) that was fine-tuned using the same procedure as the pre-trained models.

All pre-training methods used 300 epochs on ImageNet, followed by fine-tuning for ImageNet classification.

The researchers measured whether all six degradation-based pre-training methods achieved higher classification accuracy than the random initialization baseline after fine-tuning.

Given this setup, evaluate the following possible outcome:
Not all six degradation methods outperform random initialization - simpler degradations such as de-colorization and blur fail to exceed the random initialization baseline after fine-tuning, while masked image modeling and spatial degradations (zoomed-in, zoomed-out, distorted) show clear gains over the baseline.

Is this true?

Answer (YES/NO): NO